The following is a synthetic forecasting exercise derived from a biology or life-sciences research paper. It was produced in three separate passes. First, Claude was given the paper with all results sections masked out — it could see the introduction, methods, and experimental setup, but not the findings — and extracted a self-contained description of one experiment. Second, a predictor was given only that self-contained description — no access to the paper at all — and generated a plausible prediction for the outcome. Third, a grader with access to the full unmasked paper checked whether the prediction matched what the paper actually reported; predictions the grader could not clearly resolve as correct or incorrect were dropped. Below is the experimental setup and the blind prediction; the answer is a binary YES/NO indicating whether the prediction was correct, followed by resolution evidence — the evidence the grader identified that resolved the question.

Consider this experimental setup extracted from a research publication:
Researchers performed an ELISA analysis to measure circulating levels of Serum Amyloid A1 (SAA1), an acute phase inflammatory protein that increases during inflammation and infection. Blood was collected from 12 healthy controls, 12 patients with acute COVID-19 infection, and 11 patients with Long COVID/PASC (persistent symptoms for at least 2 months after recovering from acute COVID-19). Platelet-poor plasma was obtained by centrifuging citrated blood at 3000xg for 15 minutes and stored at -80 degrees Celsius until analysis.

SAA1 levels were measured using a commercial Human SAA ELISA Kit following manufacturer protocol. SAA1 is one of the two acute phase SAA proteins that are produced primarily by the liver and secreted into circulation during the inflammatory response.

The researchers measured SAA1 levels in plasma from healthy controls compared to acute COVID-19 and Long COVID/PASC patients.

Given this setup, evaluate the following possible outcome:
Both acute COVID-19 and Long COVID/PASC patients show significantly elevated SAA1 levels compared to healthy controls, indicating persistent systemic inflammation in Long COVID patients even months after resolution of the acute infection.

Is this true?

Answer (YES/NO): YES